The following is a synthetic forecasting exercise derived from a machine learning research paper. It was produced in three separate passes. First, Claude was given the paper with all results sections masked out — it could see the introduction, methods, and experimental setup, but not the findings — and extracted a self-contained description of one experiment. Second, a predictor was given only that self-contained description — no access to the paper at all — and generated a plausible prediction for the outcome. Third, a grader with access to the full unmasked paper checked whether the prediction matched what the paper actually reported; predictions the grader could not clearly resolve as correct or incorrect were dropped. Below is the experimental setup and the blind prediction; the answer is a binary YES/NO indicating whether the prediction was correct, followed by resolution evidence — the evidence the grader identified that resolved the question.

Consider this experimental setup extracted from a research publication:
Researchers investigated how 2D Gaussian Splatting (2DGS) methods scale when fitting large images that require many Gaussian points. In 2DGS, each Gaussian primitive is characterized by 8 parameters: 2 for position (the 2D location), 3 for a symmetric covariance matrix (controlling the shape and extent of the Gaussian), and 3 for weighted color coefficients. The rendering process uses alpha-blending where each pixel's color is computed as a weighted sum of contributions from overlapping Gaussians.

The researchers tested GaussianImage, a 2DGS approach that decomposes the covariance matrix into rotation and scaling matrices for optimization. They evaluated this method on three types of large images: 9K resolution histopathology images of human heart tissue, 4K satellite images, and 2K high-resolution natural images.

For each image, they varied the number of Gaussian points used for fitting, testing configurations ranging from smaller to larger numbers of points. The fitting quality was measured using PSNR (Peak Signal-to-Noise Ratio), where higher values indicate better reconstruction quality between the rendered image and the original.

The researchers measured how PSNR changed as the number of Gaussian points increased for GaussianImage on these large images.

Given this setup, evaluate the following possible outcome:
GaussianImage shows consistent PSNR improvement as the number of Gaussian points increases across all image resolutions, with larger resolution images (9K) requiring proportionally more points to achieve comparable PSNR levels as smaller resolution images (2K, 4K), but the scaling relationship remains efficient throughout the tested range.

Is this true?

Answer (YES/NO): NO